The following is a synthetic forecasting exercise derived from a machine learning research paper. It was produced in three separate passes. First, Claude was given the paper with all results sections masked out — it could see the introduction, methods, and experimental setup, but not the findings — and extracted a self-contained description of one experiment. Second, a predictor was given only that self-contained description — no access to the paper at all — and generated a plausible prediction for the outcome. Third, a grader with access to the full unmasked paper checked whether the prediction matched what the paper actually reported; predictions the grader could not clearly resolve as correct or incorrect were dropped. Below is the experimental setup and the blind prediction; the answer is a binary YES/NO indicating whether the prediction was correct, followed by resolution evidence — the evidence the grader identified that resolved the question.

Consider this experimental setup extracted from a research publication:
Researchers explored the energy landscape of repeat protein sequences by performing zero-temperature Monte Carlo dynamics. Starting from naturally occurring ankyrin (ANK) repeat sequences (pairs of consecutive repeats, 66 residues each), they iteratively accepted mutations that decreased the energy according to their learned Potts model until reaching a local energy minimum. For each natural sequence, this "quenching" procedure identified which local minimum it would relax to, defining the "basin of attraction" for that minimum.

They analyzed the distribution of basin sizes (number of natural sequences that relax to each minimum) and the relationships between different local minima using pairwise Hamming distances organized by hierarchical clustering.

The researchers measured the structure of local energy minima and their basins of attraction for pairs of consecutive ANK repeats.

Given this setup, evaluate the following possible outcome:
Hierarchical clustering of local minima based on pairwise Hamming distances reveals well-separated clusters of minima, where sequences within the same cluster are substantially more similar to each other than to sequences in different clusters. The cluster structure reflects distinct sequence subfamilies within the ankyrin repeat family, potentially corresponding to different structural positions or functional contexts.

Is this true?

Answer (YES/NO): YES